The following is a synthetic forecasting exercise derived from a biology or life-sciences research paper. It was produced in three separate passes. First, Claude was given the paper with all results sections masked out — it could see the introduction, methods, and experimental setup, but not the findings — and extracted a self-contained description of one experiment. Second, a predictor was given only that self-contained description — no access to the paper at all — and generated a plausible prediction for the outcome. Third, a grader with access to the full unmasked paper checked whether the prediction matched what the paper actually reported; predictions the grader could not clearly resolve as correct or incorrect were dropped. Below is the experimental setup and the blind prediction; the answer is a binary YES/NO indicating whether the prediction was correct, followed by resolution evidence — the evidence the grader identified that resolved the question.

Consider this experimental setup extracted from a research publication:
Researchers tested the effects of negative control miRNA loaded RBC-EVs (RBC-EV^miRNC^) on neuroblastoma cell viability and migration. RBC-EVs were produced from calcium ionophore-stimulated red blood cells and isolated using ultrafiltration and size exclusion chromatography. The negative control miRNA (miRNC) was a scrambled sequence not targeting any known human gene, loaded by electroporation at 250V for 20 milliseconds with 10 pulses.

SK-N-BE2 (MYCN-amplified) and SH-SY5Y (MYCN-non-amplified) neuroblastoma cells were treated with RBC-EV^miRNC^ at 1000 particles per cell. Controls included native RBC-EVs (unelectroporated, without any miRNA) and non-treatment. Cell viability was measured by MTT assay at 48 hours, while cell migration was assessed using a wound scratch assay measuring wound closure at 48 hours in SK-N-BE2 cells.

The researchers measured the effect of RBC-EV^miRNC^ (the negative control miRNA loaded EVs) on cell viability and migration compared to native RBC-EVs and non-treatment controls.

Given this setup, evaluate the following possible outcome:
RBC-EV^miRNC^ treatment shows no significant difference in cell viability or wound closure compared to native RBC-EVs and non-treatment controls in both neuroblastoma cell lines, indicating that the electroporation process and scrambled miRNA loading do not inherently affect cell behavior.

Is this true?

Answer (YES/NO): NO